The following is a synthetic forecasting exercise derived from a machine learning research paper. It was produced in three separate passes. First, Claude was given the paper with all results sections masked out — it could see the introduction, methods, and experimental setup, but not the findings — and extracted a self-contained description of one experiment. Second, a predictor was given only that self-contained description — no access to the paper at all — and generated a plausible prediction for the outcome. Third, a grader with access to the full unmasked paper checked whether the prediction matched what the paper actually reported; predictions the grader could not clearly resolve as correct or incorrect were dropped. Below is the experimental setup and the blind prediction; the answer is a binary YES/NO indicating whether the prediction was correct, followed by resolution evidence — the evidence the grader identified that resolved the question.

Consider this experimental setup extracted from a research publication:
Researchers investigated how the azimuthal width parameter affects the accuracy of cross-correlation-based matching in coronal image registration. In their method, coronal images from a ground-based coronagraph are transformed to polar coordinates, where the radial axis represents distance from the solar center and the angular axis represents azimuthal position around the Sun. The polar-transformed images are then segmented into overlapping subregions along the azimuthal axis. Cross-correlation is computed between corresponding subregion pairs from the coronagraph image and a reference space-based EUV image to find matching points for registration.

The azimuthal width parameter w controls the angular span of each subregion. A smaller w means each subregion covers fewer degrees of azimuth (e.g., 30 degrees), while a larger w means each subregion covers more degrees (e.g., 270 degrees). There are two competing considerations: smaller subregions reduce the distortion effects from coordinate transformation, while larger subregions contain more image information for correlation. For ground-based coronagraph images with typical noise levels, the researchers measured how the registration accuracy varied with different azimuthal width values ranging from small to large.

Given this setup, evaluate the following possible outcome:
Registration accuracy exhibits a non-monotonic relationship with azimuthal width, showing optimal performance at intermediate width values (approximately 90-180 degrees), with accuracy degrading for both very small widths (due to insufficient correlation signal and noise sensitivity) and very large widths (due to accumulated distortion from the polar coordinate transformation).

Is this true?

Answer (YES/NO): YES